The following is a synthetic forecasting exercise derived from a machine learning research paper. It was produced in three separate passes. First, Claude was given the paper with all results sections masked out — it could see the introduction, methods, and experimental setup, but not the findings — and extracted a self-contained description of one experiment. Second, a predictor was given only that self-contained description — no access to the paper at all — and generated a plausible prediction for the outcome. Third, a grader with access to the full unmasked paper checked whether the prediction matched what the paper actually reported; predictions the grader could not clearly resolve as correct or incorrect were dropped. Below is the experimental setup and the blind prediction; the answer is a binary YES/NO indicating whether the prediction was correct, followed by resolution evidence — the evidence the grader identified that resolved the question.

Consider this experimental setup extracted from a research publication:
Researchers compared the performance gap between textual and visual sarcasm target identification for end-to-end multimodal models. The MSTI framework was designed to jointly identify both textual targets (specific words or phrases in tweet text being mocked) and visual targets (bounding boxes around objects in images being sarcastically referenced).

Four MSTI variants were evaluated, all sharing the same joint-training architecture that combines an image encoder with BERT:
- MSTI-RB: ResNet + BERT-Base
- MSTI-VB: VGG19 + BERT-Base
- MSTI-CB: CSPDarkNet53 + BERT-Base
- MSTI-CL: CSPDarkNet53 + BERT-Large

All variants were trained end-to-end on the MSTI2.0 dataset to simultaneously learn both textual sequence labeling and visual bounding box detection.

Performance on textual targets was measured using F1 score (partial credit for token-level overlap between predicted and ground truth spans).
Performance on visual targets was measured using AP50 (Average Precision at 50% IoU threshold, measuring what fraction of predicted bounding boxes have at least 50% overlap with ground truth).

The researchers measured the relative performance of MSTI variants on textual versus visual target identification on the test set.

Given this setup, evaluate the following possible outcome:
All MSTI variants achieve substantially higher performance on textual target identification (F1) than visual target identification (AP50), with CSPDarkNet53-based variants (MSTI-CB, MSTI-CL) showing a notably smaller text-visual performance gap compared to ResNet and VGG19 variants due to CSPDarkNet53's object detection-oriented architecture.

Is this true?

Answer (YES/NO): NO